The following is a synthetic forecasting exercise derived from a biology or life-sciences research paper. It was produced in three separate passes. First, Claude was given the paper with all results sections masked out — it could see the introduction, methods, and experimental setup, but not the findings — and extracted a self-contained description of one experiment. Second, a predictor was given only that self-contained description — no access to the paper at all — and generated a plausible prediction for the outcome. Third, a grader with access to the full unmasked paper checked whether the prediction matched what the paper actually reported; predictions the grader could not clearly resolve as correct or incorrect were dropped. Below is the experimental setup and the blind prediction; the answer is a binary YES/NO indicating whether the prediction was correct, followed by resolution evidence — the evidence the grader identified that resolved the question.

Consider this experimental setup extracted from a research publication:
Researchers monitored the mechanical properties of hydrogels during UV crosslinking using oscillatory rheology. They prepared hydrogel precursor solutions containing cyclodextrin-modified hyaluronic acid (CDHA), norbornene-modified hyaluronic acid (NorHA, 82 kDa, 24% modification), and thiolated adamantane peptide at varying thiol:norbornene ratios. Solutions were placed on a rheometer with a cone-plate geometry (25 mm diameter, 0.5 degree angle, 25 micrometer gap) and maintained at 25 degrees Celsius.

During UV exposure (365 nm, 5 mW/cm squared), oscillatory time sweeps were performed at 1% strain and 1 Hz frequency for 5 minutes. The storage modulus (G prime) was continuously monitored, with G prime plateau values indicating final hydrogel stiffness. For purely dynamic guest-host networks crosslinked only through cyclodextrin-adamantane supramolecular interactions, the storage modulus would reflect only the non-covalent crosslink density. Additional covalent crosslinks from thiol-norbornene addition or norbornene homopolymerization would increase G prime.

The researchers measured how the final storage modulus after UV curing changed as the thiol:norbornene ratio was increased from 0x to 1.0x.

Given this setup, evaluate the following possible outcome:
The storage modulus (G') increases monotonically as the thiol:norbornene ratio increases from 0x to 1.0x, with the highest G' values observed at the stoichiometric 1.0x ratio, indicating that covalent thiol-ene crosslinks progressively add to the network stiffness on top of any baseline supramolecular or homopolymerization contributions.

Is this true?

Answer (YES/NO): NO